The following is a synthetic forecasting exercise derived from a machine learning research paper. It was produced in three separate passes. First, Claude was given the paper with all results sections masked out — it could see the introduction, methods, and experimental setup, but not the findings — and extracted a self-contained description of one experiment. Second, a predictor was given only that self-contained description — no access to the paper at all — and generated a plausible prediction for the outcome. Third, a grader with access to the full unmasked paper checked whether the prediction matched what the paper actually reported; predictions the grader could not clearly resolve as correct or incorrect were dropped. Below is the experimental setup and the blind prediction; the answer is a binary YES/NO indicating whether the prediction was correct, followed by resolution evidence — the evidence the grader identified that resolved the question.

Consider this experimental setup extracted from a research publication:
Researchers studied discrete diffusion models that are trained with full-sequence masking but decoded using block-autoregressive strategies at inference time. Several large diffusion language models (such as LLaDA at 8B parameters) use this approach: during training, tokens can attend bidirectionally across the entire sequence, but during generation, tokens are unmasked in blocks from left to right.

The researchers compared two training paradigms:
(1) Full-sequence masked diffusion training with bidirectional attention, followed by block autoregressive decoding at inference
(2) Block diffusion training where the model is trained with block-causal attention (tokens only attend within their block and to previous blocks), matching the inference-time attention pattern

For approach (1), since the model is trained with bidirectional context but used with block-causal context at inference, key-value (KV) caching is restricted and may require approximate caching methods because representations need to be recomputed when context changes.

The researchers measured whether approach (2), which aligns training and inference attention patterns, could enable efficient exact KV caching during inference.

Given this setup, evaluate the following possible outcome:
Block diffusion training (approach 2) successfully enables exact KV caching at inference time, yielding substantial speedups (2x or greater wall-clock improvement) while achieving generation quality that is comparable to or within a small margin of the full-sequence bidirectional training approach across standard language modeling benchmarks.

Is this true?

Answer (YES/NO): NO